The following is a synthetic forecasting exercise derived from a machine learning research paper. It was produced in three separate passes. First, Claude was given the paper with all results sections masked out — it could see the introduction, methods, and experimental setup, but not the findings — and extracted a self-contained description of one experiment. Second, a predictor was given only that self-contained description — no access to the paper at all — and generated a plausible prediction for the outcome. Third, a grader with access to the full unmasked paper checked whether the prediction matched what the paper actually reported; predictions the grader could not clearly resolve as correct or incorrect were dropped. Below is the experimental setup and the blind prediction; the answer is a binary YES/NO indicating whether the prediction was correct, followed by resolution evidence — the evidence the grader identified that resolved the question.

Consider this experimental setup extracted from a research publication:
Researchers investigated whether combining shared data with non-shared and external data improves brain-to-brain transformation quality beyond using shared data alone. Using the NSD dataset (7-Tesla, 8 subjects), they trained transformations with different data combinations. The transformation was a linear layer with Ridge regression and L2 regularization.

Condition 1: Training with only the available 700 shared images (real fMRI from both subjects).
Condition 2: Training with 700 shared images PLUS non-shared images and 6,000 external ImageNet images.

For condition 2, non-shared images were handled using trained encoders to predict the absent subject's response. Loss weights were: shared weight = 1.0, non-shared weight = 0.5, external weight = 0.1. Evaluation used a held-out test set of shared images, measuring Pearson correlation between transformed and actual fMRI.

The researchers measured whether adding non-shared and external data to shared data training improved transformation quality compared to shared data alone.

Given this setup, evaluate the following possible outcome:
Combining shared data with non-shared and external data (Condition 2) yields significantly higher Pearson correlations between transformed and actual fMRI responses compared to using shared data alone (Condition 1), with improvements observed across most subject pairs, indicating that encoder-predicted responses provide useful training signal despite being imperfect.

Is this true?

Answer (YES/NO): YES